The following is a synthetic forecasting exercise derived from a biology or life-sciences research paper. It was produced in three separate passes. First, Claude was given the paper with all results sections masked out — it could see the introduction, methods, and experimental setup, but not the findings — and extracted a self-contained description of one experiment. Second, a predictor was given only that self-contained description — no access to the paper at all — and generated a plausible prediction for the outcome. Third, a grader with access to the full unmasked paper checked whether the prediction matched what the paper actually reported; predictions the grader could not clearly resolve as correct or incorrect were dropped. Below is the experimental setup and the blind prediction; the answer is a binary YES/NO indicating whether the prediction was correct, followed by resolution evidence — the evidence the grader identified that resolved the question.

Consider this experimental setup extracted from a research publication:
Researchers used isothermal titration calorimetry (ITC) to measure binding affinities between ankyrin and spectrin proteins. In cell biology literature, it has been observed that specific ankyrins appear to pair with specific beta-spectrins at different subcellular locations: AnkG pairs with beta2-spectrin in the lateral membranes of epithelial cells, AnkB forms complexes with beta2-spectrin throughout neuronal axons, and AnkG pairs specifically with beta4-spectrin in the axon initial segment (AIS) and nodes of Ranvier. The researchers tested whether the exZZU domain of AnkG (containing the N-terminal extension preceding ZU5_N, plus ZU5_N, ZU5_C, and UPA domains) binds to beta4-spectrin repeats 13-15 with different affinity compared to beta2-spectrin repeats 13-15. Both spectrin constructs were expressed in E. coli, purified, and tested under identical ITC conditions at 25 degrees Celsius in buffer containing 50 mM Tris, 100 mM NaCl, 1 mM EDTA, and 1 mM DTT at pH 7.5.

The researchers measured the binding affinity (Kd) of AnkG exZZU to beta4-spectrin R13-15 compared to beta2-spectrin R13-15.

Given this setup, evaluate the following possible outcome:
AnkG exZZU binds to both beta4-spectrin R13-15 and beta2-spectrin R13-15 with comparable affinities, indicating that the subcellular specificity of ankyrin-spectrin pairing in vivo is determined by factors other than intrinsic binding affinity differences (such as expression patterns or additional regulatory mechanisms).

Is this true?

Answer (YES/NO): YES